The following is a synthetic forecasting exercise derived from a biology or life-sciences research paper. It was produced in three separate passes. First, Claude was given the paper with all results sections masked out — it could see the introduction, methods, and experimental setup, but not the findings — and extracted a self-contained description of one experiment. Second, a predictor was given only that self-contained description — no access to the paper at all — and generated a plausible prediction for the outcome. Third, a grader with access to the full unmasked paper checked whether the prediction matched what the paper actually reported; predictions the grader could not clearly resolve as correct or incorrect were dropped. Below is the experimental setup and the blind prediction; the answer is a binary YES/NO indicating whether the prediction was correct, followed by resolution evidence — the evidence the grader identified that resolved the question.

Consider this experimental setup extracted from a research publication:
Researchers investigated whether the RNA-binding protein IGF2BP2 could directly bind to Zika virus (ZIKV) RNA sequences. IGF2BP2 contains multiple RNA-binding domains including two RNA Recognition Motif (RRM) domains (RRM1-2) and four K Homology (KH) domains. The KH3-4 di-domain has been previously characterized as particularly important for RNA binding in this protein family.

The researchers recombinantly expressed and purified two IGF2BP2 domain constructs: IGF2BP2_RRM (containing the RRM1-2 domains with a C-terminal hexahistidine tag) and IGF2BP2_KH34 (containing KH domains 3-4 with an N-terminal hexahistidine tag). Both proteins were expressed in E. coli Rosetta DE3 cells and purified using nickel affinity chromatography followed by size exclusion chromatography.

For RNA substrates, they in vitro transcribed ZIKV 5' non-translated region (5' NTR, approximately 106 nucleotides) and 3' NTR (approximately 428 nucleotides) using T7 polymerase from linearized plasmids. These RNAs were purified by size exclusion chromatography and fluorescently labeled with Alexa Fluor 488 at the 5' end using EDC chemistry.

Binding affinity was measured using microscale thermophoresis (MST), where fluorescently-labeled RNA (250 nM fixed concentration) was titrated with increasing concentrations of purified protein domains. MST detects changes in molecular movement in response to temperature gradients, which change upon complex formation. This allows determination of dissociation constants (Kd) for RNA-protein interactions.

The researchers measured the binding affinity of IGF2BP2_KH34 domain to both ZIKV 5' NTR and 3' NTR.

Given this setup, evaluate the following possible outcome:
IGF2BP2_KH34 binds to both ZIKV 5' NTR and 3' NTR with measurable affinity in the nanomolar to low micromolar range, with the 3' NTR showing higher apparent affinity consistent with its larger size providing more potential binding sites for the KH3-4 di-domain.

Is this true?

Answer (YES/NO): NO